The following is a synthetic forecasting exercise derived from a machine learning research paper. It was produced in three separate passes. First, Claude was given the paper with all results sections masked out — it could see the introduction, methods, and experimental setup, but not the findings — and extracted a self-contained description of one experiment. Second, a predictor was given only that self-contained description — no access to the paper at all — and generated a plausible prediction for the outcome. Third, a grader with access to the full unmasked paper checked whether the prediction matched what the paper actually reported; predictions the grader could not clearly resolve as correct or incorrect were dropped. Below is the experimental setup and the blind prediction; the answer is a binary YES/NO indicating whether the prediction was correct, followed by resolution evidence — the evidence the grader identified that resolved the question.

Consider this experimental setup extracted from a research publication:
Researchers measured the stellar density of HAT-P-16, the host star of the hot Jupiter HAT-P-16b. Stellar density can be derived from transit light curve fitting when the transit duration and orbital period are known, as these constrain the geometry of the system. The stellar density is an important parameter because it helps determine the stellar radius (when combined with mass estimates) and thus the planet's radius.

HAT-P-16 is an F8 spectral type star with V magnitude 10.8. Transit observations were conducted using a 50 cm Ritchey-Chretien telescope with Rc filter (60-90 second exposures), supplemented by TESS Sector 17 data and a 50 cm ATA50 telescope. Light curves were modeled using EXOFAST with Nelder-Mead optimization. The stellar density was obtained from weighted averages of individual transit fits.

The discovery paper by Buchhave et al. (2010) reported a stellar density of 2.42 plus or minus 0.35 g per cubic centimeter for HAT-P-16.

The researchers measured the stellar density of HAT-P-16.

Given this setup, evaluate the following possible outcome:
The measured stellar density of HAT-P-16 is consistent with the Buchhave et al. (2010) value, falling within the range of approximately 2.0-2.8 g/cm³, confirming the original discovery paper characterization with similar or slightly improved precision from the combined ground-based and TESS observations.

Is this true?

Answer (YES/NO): NO